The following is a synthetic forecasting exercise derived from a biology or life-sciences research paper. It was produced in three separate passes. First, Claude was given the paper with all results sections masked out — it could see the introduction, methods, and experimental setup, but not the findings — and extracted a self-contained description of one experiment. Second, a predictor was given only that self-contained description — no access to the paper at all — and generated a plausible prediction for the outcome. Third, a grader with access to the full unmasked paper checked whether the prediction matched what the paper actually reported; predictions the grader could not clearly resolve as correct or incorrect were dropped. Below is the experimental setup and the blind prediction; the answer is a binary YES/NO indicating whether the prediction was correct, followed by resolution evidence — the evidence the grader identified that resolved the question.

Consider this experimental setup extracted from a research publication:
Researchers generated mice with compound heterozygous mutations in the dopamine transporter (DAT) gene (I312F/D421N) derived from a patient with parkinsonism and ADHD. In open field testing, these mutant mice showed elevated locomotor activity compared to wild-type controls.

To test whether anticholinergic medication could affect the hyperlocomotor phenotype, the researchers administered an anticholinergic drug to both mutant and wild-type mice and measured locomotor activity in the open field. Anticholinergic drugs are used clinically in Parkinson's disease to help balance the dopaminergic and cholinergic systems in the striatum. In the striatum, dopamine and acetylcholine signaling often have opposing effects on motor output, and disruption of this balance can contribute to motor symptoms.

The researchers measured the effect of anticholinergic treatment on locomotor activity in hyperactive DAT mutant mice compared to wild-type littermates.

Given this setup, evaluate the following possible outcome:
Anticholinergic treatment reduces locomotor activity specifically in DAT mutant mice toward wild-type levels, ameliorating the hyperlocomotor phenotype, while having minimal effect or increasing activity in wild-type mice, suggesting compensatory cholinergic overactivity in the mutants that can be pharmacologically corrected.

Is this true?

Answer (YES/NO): YES